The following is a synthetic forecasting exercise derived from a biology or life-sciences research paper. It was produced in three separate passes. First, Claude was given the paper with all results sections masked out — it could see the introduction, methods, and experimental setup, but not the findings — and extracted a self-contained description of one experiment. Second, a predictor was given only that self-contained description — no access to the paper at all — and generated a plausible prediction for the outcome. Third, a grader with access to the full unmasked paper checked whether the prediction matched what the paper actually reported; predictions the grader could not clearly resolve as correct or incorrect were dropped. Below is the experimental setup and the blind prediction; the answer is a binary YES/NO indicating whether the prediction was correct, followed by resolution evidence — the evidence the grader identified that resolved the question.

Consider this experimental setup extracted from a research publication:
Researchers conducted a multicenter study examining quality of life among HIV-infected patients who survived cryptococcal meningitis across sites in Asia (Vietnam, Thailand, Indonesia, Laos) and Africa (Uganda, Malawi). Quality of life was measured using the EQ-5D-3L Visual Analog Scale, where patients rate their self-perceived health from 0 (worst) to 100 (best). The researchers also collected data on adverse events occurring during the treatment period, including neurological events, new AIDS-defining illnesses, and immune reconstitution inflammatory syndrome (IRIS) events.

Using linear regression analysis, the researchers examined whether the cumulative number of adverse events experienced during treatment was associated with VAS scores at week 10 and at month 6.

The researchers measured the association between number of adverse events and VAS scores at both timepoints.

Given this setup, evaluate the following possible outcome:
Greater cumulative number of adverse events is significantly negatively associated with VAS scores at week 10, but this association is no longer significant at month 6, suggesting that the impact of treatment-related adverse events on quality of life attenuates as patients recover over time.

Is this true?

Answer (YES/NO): NO